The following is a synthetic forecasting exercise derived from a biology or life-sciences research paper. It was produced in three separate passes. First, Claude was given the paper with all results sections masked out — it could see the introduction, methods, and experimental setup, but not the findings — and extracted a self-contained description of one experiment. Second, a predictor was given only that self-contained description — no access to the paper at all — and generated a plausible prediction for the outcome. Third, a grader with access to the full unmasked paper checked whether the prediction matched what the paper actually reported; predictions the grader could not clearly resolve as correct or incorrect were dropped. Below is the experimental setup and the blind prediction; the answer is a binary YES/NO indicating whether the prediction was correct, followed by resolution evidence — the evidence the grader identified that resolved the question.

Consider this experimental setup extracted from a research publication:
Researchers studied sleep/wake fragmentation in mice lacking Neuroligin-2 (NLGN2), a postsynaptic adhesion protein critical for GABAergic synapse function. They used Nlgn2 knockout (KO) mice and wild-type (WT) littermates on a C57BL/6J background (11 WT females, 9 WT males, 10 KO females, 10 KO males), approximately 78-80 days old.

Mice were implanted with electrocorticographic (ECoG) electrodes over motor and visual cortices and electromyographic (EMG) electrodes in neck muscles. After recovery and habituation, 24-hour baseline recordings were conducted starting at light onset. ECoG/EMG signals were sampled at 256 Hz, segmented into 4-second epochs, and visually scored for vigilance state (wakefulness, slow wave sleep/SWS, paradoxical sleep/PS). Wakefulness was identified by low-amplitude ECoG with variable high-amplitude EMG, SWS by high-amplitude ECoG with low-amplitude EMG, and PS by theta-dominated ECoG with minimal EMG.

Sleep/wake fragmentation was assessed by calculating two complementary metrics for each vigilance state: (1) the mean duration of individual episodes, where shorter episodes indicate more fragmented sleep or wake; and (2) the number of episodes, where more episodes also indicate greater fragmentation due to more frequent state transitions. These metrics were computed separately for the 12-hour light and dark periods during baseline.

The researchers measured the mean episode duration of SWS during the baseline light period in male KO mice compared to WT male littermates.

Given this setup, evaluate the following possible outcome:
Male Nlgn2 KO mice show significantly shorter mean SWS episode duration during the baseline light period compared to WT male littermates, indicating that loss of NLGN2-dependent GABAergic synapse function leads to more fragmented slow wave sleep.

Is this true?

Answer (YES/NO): YES